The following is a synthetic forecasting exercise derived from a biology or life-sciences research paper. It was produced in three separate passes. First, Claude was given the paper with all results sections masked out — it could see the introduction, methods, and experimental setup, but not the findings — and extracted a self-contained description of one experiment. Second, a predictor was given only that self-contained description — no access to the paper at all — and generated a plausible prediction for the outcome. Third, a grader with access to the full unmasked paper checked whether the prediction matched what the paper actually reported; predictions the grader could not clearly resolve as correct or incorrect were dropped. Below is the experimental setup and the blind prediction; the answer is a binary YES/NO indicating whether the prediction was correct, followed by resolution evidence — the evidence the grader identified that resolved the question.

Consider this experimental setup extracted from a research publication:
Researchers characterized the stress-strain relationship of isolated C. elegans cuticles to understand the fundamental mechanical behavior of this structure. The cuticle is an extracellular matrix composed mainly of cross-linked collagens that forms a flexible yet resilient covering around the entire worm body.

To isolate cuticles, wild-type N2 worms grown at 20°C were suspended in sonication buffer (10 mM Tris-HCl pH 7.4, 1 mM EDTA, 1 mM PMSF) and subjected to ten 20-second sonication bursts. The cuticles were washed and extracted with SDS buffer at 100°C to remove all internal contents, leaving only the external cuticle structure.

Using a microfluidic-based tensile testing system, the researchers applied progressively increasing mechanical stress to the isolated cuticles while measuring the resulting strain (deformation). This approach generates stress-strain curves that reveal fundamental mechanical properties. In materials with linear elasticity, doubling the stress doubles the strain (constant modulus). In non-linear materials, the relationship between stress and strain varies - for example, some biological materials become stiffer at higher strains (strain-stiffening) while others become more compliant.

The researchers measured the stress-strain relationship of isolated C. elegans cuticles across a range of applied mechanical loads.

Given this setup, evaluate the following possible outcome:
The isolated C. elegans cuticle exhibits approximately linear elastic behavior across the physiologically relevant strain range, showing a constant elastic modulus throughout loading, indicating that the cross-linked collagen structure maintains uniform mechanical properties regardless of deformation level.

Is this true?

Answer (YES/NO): NO